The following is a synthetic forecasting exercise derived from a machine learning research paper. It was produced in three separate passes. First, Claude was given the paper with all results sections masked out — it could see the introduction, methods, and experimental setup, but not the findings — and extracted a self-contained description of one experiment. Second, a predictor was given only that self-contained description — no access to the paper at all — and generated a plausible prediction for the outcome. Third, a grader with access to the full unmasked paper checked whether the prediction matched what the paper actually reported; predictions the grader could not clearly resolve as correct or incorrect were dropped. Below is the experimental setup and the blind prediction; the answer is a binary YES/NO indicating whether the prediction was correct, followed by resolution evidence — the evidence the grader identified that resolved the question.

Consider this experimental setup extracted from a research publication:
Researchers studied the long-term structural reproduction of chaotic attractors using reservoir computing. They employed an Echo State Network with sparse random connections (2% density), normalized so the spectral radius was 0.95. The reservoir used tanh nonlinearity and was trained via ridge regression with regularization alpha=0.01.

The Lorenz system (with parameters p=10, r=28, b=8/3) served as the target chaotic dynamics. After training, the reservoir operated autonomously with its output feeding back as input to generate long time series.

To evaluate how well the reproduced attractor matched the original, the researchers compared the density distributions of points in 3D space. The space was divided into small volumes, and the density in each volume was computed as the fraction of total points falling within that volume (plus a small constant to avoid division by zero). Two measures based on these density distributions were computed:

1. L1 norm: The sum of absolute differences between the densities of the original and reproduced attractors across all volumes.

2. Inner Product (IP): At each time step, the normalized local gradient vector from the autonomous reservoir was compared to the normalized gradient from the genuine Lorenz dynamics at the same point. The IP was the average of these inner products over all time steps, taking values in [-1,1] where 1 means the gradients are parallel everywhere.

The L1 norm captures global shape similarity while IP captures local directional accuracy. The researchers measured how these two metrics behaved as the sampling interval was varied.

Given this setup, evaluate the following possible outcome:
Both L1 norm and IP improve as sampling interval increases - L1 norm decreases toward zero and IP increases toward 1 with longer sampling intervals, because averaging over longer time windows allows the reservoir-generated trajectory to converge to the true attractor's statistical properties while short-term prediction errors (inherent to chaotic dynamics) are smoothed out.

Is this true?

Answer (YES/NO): NO